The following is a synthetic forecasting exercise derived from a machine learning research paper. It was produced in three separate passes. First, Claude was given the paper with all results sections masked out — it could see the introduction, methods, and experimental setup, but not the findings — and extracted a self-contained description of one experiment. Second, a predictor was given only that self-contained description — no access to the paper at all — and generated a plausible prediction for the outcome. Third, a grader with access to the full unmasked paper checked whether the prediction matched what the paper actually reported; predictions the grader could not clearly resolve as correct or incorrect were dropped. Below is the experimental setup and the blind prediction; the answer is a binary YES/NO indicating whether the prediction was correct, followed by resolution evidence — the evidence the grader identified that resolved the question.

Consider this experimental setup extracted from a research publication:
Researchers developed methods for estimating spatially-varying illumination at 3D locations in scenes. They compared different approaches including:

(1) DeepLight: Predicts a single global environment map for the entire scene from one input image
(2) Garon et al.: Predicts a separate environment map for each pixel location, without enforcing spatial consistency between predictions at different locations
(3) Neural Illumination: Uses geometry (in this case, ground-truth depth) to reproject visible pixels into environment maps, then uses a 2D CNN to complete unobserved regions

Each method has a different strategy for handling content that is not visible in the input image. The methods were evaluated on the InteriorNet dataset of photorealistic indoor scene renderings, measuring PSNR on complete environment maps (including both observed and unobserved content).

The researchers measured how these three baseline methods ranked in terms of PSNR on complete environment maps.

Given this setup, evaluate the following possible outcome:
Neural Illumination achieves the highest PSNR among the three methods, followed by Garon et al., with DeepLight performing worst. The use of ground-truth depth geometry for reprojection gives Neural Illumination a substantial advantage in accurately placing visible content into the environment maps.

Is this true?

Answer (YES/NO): NO